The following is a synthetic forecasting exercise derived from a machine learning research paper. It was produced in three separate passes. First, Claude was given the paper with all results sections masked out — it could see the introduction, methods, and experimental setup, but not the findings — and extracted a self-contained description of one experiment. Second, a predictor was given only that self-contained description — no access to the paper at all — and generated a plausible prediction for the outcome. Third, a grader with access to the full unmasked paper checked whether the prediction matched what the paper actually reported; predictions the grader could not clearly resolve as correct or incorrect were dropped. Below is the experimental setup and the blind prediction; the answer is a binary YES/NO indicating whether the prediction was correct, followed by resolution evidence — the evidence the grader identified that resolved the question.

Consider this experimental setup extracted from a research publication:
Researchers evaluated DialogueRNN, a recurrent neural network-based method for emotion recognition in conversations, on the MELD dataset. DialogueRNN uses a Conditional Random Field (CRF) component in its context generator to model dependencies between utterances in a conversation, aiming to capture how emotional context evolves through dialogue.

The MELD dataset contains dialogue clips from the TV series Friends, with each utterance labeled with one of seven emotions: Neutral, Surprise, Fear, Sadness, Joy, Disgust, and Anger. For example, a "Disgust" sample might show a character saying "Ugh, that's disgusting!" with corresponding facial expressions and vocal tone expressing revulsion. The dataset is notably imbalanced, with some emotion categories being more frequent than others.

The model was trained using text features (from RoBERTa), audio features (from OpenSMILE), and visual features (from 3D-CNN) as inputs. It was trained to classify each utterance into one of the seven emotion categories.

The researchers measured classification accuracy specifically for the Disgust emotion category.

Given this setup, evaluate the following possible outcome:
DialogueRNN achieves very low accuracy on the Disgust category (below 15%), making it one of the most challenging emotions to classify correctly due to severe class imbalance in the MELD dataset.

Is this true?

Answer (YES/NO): YES